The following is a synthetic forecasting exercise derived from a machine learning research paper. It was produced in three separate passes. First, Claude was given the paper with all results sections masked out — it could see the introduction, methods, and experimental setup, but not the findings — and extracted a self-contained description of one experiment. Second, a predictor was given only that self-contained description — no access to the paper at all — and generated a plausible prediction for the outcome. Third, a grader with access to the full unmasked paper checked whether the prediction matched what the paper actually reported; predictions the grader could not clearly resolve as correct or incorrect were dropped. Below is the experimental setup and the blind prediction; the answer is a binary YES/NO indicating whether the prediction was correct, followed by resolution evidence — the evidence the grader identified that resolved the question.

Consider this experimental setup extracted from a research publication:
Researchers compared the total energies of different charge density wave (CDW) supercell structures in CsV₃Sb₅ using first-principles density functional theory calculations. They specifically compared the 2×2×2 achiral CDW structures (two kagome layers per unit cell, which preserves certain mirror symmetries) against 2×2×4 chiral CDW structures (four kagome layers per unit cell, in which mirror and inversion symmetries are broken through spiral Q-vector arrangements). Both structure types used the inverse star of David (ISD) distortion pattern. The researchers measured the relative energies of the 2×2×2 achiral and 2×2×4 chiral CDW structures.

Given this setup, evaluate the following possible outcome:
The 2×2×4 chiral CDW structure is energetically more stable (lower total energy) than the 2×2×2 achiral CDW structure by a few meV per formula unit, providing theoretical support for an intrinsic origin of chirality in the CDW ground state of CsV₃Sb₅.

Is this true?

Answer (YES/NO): NO